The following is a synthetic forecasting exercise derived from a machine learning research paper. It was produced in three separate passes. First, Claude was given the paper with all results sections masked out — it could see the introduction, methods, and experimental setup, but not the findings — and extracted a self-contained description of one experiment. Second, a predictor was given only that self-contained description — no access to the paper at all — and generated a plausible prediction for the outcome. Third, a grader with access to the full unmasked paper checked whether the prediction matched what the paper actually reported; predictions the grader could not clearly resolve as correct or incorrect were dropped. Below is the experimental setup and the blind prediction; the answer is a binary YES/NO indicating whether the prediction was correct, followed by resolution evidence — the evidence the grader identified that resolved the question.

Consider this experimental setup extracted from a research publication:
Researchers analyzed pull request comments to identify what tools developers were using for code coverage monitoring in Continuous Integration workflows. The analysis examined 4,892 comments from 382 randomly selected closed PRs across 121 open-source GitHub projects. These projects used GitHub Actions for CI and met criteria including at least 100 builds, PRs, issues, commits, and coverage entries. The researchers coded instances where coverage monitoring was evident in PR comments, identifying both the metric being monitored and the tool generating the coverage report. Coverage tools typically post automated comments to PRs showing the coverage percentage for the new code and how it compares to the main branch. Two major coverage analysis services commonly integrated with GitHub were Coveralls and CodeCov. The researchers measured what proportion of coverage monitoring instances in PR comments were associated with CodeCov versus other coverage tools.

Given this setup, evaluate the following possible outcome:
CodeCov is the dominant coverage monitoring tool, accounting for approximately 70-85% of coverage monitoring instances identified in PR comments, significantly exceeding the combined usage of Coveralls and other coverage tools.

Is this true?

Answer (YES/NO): YES